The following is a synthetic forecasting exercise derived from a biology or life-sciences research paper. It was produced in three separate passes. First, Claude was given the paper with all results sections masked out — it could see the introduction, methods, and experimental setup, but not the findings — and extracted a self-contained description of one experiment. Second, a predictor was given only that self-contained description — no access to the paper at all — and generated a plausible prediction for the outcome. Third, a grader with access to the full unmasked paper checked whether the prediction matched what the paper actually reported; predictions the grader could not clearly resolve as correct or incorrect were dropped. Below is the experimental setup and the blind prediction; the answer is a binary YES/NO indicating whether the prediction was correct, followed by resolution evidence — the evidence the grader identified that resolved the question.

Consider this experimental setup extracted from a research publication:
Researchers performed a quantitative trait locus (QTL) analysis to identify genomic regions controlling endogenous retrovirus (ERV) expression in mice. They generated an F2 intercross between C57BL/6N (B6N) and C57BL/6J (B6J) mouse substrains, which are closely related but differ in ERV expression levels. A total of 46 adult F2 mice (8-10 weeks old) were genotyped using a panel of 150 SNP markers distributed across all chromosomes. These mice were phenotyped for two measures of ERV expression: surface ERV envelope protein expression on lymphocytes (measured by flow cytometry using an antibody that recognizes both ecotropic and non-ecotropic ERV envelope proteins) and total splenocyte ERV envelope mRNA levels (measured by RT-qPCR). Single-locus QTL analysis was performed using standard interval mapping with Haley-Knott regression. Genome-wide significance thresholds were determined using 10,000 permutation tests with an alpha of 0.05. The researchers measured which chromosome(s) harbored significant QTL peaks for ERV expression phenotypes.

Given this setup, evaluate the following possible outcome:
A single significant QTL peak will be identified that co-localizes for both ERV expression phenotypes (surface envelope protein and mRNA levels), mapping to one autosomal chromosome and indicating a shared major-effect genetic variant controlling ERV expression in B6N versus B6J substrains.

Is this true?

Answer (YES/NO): YES